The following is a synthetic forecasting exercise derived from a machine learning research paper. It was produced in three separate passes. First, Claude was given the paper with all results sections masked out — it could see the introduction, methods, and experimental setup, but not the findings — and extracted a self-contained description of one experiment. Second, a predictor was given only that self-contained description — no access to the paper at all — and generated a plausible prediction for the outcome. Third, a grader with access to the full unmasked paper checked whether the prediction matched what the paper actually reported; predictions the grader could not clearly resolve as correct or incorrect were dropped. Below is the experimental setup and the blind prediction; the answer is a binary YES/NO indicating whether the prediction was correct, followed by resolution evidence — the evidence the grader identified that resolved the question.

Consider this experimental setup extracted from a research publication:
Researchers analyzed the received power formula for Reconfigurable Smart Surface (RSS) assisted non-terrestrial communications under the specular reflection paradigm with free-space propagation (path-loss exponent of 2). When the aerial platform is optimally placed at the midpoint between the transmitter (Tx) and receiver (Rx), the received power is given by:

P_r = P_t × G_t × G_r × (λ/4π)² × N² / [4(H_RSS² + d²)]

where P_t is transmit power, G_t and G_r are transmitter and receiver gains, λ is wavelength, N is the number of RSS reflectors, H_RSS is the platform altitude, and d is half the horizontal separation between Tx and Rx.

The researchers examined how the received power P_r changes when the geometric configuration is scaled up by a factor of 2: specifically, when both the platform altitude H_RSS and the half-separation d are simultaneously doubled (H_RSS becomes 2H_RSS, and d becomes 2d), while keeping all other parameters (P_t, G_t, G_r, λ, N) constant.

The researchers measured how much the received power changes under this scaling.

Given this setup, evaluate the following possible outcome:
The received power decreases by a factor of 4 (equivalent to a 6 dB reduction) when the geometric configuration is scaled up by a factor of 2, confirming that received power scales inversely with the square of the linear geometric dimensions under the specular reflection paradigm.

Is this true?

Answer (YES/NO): YES